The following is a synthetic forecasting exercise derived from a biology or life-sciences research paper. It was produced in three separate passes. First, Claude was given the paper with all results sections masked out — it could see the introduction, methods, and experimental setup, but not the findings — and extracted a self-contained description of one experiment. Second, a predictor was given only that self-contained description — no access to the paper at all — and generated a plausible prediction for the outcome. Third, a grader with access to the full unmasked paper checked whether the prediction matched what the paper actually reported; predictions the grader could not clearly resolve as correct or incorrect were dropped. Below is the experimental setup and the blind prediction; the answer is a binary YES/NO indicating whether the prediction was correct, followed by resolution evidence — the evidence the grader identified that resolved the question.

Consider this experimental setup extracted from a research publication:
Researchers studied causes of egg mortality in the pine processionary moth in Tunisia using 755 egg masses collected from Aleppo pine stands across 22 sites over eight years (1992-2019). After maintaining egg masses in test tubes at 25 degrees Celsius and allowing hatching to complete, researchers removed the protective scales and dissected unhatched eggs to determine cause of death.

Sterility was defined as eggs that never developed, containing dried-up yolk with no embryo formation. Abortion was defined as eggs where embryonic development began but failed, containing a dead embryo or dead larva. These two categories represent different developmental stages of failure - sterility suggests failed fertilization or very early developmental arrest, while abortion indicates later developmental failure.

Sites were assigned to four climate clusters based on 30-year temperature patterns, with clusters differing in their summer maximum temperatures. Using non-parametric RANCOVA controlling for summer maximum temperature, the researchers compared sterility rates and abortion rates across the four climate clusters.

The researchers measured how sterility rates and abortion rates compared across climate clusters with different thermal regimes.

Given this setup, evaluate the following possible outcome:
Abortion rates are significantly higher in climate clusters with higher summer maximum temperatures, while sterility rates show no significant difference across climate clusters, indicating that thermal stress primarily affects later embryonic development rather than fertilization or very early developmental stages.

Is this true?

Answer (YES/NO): NO